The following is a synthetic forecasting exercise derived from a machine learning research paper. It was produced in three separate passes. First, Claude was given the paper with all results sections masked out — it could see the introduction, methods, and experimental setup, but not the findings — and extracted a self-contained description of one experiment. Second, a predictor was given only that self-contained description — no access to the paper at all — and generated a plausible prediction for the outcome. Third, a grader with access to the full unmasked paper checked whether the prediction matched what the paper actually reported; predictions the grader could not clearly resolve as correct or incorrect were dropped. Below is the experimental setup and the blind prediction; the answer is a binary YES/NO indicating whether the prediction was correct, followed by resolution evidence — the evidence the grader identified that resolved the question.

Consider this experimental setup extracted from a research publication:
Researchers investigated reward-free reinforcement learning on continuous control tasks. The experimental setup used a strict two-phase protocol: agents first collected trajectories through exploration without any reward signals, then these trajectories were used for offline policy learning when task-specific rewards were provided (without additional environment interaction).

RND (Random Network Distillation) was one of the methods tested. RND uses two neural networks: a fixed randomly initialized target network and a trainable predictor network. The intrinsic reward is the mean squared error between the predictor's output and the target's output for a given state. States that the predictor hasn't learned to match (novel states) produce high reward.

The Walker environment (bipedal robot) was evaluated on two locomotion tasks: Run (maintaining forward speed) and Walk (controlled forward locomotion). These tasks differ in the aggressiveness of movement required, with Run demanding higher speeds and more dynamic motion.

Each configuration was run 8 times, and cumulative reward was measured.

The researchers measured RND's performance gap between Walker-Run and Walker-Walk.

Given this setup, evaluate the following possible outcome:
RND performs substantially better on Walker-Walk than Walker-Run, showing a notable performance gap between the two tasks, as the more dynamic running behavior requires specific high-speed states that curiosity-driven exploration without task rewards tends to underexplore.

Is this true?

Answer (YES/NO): YES